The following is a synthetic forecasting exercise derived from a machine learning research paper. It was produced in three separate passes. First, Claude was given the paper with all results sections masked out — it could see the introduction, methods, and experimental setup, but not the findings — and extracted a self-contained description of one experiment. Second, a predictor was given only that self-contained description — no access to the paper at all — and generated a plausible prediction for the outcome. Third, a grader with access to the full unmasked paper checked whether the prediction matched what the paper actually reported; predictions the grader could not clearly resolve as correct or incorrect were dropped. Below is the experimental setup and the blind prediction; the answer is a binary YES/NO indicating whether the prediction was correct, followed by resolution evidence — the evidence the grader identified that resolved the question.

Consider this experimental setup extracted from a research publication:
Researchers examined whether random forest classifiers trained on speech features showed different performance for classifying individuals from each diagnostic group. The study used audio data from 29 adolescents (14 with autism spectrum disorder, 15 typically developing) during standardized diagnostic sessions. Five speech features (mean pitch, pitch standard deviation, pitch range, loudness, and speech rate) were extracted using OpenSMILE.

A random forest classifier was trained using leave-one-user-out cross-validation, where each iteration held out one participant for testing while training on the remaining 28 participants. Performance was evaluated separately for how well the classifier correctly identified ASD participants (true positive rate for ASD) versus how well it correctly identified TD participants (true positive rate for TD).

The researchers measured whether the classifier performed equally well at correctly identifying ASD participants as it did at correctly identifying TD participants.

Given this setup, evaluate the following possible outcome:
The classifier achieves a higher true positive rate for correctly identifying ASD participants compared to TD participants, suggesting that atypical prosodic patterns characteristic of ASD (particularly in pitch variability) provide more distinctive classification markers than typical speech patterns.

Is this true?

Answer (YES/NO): NO